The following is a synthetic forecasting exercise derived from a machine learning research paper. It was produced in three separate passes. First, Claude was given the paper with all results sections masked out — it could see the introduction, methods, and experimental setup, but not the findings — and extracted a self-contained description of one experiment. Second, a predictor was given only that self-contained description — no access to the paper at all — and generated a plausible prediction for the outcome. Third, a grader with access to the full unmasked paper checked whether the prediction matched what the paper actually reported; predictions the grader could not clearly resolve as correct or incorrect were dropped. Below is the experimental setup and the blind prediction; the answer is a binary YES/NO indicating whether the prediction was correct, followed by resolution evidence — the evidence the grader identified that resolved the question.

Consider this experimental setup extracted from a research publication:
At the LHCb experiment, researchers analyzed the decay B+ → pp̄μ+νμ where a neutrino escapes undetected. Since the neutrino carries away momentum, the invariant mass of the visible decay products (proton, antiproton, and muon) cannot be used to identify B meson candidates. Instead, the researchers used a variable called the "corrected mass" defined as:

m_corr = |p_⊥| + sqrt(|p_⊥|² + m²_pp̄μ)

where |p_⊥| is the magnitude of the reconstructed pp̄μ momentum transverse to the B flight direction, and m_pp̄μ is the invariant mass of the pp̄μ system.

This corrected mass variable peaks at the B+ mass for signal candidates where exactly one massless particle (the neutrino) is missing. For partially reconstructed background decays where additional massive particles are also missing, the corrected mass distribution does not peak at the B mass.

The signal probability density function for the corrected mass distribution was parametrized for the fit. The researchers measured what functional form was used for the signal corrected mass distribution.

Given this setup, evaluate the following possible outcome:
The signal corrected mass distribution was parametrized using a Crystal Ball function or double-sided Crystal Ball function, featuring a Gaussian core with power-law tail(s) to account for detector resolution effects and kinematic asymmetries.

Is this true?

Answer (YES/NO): NO